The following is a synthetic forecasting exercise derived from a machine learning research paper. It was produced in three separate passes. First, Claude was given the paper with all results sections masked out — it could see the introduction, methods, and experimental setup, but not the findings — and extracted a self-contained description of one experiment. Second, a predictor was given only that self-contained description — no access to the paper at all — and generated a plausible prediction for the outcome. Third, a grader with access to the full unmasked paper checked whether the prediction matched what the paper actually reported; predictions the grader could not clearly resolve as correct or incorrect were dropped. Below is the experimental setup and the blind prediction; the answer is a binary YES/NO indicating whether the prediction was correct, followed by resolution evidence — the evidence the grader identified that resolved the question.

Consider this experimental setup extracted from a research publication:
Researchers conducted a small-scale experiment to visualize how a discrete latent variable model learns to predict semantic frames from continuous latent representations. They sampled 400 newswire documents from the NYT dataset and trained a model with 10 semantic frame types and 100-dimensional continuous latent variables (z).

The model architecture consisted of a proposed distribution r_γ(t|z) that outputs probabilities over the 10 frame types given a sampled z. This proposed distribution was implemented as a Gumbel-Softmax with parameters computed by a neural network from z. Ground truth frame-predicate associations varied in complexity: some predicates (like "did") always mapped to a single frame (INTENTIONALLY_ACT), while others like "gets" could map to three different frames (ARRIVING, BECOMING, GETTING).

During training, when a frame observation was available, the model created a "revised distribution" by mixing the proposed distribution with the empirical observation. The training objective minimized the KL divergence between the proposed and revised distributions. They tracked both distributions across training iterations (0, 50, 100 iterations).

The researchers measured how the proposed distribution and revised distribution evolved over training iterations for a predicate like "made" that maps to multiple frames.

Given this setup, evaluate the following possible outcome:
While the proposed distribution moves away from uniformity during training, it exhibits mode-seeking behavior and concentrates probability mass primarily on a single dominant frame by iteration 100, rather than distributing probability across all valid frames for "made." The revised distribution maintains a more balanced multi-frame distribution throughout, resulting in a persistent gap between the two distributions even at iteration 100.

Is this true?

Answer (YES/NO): NO